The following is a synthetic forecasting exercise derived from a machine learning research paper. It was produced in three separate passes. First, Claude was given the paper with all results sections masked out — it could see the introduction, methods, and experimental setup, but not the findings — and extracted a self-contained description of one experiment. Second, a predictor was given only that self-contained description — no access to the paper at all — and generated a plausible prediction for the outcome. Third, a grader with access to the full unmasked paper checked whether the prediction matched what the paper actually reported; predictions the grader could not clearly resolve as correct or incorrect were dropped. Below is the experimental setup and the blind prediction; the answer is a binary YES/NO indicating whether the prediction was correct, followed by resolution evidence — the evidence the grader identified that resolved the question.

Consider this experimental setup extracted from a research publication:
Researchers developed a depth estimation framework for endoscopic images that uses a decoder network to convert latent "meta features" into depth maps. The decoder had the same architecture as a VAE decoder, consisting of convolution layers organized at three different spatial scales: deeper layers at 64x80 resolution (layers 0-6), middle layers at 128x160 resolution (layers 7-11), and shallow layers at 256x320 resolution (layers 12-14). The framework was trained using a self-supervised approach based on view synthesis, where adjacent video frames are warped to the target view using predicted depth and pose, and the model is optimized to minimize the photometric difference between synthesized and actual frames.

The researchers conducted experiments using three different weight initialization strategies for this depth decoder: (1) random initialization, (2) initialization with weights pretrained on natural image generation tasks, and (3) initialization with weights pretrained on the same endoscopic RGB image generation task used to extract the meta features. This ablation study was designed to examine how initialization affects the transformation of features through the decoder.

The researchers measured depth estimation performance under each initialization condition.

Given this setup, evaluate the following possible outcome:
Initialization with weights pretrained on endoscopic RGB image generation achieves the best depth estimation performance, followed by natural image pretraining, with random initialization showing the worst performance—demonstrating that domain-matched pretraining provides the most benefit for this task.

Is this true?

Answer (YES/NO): NO